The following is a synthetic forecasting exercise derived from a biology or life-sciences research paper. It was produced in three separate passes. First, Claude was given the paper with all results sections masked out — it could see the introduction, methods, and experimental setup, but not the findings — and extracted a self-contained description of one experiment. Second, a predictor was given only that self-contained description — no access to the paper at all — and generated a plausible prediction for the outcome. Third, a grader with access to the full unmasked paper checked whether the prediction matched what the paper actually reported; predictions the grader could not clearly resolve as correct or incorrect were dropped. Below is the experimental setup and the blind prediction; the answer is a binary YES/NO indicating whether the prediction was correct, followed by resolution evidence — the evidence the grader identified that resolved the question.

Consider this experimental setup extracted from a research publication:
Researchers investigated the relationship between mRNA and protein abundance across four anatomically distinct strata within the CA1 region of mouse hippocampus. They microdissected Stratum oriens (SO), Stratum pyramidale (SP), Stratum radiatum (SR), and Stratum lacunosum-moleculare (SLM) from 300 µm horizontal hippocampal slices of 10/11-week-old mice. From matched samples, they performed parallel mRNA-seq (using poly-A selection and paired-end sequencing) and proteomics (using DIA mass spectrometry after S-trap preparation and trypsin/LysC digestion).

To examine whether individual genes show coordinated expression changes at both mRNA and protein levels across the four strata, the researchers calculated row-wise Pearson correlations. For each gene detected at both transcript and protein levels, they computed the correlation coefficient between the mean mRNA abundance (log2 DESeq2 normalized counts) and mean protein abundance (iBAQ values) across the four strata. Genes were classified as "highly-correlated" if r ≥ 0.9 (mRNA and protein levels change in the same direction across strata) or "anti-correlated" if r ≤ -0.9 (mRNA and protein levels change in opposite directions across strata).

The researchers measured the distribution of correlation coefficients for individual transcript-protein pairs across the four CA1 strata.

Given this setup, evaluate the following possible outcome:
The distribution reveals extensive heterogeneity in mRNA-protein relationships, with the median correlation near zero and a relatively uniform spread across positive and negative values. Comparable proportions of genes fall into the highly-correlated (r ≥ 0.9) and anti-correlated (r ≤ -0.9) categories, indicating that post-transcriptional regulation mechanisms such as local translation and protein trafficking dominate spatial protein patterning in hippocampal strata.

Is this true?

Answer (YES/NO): NO